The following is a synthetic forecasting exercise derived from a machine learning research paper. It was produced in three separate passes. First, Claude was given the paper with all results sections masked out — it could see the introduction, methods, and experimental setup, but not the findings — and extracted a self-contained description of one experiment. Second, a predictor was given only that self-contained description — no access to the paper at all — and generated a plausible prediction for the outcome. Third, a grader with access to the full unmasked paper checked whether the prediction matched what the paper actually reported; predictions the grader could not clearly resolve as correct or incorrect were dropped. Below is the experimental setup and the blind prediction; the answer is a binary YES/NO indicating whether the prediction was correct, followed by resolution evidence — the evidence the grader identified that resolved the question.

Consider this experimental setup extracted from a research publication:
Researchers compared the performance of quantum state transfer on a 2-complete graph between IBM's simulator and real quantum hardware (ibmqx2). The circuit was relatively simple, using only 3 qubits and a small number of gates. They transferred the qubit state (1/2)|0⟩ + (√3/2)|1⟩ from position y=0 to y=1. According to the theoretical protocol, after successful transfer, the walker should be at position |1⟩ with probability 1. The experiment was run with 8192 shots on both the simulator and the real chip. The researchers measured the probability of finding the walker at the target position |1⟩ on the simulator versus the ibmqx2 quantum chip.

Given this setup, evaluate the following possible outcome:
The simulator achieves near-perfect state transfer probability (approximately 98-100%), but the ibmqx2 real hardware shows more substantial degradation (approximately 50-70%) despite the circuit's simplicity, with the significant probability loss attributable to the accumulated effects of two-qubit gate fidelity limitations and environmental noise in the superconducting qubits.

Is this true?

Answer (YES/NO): NO